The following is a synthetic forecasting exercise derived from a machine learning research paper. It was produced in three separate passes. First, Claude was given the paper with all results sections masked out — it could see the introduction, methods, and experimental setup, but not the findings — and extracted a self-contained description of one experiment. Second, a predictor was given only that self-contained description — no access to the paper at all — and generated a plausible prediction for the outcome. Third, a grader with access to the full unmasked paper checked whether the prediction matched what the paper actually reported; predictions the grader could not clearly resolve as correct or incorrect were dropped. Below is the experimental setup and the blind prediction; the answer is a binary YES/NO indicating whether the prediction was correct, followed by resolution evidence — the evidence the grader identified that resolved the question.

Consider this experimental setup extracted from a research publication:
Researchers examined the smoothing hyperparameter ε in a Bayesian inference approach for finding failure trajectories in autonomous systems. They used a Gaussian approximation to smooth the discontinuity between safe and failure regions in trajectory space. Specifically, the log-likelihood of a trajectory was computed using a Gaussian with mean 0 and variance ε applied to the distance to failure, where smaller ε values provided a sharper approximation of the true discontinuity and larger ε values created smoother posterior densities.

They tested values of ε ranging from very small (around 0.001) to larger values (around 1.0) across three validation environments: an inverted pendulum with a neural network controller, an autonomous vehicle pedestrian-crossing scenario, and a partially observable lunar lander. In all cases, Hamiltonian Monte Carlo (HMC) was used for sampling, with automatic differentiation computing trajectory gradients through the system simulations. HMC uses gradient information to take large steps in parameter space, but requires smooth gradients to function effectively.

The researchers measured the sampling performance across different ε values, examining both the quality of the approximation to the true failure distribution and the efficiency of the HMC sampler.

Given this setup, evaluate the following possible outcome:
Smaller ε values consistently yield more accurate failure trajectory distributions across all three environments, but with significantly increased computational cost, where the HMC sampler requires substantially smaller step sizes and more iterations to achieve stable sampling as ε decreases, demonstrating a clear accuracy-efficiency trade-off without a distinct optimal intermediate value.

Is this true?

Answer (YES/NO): NO